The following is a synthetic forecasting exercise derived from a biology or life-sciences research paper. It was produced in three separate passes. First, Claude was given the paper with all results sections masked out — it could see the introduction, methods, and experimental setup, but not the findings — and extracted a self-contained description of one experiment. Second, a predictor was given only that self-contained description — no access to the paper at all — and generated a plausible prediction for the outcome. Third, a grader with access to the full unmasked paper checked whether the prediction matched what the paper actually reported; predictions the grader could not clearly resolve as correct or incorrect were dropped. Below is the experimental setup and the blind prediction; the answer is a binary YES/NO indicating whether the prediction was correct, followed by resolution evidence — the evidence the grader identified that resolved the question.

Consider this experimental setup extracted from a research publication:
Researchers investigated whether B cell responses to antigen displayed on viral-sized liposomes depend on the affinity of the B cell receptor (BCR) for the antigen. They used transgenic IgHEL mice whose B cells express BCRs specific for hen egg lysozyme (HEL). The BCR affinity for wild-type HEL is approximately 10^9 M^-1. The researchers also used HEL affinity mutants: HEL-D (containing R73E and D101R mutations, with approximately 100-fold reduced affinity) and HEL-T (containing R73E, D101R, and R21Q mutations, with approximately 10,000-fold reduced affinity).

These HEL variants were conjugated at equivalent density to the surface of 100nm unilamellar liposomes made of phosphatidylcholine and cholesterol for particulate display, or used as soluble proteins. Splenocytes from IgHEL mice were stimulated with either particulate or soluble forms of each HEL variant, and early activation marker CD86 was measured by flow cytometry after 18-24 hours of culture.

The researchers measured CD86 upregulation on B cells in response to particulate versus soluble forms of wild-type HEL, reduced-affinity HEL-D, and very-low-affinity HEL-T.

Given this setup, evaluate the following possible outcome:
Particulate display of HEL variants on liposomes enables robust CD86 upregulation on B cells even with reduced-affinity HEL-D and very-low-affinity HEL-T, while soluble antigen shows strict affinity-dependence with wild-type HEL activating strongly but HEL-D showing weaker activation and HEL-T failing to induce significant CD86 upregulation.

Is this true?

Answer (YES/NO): YES